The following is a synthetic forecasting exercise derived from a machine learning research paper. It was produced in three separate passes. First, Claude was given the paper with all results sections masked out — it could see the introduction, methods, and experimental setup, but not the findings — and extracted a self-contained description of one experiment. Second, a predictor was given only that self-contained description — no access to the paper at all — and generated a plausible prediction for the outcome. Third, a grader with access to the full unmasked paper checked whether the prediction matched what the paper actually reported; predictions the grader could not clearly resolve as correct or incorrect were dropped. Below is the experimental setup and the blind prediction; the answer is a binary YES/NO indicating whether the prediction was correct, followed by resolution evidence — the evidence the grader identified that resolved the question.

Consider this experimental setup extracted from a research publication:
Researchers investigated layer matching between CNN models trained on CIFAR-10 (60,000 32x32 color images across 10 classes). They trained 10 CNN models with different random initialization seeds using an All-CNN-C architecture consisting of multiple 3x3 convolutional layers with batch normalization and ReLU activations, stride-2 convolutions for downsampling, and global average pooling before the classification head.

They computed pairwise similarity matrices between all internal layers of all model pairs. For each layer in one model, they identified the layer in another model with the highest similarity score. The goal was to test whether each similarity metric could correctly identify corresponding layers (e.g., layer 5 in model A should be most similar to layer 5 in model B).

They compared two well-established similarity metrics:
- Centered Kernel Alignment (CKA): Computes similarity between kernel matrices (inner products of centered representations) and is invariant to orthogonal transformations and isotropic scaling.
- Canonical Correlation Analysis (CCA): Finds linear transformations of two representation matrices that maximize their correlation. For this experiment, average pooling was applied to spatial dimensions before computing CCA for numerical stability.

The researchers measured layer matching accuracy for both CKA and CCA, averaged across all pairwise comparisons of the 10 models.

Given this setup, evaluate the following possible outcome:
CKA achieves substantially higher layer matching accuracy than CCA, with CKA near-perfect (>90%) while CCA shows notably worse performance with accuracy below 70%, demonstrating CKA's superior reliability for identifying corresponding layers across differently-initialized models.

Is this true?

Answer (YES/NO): YES